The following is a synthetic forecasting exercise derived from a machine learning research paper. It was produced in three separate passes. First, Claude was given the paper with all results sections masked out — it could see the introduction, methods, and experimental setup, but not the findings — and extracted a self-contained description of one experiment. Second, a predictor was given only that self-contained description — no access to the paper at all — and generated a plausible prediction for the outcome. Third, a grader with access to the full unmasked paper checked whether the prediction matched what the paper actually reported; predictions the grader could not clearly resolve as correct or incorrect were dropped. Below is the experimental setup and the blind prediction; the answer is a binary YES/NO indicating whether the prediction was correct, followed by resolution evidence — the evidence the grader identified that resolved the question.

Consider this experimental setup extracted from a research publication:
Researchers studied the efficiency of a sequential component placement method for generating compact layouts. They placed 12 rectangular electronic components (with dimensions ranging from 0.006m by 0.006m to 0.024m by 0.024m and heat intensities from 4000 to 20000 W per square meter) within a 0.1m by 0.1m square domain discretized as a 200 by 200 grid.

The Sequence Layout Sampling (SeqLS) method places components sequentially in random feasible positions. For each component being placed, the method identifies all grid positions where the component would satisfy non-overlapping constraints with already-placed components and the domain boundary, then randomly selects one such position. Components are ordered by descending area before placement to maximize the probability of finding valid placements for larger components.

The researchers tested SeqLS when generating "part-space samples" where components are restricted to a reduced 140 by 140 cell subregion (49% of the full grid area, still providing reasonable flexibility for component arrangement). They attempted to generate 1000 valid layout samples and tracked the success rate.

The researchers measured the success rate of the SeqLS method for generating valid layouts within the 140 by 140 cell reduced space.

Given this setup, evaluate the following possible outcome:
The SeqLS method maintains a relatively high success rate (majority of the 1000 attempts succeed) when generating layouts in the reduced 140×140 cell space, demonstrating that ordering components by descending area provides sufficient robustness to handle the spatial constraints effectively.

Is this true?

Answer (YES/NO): YES